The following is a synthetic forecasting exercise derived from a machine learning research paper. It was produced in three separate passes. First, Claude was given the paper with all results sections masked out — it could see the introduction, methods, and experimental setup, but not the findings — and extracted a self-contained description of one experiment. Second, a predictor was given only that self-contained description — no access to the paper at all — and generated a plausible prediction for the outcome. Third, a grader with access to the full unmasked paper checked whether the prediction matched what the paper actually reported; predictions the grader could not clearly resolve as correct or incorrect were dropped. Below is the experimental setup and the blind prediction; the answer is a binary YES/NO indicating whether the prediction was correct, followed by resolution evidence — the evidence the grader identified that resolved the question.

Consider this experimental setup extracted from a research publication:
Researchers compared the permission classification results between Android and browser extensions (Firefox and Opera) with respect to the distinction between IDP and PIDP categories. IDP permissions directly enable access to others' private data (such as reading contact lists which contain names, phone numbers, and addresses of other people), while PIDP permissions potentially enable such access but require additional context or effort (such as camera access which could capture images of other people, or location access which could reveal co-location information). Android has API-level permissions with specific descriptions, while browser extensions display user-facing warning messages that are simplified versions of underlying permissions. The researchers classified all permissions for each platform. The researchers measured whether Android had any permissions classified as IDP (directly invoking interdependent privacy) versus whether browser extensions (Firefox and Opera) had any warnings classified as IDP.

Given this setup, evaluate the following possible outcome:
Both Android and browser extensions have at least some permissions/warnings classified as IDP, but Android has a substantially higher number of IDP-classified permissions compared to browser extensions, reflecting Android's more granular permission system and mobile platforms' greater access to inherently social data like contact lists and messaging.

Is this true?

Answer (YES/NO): NO